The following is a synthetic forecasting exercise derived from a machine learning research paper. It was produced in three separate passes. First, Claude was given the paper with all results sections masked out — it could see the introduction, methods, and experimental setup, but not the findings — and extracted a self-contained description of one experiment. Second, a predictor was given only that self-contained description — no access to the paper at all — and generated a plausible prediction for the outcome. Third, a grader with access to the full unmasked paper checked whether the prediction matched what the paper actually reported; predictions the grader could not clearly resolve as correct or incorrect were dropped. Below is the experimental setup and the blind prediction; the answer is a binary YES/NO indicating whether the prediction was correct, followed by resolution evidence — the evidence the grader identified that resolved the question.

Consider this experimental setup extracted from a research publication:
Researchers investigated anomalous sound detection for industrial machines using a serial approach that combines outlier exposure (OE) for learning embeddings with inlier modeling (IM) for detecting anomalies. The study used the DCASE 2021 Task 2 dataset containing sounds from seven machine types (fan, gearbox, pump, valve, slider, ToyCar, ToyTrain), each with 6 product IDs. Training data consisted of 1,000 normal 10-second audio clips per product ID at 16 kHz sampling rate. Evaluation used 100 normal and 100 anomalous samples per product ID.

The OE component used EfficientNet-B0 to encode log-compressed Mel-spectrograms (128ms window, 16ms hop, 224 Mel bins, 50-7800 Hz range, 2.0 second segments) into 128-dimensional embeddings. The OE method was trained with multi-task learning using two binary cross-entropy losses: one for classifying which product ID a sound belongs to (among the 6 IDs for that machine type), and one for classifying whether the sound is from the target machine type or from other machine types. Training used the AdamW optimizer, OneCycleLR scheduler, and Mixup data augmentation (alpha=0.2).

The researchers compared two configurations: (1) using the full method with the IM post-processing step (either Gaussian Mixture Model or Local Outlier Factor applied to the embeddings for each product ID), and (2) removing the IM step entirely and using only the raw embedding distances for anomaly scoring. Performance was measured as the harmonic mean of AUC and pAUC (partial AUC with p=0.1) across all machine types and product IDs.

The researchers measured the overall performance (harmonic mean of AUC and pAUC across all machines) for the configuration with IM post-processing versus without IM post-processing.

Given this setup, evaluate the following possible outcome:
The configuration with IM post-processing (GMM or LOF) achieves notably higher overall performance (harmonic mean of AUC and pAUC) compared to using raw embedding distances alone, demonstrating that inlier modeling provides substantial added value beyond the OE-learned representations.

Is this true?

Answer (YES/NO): YES